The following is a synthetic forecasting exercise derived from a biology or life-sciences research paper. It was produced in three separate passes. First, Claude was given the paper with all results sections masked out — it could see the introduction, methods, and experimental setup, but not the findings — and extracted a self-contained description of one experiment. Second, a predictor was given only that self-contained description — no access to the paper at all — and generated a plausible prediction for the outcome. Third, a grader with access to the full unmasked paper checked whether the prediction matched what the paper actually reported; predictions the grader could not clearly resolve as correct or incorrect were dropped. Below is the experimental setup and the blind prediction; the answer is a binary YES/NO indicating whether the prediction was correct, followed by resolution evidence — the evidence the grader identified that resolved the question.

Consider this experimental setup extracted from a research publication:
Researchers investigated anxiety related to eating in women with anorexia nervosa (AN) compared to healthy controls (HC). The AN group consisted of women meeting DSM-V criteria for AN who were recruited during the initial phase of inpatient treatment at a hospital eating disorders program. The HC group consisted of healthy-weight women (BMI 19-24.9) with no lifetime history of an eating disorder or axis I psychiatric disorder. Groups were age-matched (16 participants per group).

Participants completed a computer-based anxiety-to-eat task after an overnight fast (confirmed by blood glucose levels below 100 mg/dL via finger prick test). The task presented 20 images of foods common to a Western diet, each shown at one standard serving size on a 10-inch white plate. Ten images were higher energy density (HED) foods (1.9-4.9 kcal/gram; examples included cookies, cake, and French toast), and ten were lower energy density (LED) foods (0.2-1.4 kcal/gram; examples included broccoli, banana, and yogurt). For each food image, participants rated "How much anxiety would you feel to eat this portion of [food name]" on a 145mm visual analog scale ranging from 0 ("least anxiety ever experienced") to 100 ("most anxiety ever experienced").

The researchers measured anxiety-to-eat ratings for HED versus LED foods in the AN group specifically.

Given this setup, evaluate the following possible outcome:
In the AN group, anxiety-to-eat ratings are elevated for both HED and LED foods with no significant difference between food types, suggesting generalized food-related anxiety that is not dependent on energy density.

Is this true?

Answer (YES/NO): NO